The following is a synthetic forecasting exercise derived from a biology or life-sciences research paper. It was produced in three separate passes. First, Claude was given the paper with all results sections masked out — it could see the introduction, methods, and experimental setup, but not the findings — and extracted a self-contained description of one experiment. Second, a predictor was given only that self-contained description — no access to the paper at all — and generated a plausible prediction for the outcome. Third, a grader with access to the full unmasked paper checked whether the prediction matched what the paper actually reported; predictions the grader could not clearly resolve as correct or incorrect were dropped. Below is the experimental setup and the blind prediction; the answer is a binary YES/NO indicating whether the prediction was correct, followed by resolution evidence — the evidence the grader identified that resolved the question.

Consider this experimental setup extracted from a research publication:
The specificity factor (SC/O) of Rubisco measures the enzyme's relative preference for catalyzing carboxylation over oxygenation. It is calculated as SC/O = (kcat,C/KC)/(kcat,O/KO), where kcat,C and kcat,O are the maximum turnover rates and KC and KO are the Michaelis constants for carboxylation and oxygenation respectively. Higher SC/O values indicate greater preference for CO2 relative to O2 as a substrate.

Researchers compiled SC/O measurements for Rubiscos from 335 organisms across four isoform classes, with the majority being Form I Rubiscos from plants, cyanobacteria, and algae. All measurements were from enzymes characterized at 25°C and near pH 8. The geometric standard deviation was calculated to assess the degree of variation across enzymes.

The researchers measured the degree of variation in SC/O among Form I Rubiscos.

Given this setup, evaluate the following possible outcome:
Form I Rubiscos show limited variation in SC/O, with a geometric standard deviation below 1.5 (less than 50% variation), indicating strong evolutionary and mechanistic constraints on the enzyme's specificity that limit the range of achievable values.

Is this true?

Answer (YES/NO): YES